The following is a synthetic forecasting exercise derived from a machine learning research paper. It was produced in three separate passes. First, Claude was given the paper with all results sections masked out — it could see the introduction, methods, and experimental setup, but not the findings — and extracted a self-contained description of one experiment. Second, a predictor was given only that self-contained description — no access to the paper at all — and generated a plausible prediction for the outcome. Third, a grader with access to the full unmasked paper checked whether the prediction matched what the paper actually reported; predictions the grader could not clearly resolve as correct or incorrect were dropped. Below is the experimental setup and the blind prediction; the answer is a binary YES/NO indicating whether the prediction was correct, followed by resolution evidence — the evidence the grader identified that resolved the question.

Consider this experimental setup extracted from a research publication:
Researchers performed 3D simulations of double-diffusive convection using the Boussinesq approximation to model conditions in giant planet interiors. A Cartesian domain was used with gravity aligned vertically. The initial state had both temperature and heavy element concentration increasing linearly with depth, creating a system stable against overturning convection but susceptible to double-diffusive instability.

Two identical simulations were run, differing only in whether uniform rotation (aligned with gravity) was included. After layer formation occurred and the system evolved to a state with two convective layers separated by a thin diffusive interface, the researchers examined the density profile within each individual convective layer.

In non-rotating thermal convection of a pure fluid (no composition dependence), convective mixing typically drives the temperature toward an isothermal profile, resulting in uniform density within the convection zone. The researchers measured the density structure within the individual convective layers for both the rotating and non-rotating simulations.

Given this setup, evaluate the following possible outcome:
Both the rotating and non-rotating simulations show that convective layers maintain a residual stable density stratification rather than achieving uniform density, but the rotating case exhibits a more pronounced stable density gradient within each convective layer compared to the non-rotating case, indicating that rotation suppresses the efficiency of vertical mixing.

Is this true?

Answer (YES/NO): NO